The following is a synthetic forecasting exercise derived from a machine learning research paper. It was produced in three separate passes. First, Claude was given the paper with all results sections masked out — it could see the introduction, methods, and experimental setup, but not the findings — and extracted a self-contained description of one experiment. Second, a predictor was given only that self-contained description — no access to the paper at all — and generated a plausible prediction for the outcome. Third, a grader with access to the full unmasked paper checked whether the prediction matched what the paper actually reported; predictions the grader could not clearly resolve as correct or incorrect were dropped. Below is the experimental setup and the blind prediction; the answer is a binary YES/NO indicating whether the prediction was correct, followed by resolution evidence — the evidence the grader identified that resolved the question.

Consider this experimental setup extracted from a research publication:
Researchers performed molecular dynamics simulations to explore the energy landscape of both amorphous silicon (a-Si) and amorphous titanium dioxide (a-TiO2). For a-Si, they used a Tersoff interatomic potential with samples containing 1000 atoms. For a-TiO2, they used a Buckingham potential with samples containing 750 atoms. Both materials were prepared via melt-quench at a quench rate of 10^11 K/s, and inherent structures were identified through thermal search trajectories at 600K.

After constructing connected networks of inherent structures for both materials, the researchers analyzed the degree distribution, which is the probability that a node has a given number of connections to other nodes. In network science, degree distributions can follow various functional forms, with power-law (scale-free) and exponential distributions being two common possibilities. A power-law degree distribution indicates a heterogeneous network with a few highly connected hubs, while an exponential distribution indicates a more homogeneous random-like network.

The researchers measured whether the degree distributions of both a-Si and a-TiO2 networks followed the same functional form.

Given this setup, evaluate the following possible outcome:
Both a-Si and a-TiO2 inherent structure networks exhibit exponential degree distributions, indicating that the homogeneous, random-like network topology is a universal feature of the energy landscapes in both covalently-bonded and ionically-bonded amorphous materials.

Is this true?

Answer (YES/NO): NO